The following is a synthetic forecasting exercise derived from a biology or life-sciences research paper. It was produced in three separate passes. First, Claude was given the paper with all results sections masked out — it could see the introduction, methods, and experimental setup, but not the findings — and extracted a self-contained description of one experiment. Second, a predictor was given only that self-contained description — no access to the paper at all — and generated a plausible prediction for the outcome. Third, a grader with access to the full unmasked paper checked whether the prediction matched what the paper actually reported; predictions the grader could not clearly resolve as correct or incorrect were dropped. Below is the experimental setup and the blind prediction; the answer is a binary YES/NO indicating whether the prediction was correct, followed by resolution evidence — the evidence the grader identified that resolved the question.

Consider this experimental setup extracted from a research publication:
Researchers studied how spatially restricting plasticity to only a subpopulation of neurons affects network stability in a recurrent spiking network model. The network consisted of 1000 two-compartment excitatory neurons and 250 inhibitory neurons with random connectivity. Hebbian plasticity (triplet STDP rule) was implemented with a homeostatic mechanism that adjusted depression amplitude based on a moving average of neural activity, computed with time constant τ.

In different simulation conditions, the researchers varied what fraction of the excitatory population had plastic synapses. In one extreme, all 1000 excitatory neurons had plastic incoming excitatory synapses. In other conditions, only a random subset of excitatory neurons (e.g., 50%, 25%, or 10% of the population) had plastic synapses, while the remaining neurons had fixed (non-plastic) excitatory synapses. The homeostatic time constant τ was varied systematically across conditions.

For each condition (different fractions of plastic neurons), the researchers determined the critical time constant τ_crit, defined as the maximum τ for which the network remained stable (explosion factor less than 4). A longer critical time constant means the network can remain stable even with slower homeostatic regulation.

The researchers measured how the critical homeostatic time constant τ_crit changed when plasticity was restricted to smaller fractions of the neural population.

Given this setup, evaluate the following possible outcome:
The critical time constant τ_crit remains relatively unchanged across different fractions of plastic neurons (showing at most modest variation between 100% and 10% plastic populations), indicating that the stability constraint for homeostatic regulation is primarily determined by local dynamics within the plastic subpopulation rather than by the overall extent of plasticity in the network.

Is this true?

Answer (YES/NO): NO